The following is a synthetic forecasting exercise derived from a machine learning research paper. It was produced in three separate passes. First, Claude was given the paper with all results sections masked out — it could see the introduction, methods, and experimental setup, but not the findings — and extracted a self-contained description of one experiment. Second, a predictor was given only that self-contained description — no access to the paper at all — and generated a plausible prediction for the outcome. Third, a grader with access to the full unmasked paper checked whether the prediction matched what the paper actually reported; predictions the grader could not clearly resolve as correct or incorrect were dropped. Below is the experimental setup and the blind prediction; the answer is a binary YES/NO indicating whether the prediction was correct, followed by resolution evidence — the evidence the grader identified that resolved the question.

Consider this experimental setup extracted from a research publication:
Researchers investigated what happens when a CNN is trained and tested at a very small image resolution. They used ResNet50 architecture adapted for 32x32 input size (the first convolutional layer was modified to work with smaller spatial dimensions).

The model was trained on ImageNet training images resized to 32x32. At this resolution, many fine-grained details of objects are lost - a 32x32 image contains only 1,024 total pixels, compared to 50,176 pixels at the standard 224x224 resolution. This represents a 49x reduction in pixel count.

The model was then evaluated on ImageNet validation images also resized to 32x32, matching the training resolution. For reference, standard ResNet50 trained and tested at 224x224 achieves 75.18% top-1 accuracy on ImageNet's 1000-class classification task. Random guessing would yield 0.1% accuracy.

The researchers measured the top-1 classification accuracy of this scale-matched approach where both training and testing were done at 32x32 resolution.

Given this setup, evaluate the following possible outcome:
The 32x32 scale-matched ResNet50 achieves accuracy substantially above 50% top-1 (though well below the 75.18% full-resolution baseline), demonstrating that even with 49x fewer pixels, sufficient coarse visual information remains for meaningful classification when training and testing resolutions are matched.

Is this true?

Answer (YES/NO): NO